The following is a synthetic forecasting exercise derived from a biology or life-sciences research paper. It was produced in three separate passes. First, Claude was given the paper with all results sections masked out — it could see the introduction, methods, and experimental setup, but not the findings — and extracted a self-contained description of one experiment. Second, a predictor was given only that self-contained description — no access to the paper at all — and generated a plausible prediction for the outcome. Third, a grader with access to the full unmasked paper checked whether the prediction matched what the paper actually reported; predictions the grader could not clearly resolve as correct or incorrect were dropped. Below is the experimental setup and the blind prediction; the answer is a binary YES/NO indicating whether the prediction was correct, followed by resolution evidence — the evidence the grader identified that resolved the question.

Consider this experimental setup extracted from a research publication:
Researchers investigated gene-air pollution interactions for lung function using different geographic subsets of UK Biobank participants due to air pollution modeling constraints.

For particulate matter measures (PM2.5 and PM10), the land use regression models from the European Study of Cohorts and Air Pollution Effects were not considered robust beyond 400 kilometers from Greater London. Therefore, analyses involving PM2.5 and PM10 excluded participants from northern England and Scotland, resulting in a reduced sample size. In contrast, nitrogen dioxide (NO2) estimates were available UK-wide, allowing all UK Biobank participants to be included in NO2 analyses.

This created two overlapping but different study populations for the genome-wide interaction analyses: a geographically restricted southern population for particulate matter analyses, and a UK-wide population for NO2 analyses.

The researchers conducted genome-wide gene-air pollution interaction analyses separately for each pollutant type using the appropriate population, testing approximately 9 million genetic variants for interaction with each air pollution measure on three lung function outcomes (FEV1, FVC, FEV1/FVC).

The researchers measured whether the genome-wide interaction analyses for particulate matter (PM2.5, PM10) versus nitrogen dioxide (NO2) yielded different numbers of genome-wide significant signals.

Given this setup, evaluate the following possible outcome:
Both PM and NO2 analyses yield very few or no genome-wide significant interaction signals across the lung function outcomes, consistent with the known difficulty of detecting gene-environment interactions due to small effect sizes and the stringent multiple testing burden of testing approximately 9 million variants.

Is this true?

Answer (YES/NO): NO